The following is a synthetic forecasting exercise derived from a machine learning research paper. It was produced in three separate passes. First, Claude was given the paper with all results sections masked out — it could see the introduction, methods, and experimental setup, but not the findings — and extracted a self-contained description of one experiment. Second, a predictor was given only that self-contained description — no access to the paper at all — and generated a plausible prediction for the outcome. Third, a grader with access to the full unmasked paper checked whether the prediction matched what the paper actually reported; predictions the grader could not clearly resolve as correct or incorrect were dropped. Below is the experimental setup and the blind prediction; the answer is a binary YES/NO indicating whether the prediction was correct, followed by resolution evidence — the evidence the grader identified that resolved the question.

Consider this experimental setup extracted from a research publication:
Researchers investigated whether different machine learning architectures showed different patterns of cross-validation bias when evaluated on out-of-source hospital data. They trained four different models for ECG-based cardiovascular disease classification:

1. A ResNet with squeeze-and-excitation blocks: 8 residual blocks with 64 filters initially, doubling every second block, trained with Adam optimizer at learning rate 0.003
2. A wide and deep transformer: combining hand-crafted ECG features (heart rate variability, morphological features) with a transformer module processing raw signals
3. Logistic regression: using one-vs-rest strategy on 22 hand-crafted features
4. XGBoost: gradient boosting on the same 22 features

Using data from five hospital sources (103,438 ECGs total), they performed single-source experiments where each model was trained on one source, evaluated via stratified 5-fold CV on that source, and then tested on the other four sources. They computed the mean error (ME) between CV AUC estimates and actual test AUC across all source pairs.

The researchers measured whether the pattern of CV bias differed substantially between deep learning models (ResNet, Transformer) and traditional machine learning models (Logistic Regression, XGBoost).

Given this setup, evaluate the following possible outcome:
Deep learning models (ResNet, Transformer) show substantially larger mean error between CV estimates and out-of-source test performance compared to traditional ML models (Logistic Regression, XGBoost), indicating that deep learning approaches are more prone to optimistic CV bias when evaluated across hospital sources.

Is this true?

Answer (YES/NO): NO